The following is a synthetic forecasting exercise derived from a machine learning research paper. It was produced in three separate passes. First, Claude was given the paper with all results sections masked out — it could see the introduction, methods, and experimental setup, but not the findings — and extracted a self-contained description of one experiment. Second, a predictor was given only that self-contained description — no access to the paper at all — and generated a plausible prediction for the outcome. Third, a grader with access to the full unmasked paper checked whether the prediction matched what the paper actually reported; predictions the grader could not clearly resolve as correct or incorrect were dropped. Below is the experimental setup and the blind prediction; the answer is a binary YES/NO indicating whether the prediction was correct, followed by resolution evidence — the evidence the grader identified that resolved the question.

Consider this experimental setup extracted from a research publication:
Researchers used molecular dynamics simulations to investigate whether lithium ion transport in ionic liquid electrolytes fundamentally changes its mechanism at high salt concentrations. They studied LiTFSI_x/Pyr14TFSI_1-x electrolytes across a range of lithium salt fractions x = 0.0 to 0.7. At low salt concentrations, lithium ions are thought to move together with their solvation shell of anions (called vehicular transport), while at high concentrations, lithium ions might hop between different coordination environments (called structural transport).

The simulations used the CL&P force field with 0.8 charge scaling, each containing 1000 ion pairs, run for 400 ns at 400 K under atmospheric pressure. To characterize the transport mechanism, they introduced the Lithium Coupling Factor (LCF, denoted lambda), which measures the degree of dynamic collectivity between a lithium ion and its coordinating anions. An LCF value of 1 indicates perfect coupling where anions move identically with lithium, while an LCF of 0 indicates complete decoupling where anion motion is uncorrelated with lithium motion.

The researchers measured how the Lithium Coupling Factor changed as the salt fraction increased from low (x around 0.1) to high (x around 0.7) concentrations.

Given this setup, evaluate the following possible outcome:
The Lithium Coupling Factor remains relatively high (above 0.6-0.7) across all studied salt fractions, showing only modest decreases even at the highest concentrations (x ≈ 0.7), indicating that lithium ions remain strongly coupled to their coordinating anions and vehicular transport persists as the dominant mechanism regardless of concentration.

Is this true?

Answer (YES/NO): NO